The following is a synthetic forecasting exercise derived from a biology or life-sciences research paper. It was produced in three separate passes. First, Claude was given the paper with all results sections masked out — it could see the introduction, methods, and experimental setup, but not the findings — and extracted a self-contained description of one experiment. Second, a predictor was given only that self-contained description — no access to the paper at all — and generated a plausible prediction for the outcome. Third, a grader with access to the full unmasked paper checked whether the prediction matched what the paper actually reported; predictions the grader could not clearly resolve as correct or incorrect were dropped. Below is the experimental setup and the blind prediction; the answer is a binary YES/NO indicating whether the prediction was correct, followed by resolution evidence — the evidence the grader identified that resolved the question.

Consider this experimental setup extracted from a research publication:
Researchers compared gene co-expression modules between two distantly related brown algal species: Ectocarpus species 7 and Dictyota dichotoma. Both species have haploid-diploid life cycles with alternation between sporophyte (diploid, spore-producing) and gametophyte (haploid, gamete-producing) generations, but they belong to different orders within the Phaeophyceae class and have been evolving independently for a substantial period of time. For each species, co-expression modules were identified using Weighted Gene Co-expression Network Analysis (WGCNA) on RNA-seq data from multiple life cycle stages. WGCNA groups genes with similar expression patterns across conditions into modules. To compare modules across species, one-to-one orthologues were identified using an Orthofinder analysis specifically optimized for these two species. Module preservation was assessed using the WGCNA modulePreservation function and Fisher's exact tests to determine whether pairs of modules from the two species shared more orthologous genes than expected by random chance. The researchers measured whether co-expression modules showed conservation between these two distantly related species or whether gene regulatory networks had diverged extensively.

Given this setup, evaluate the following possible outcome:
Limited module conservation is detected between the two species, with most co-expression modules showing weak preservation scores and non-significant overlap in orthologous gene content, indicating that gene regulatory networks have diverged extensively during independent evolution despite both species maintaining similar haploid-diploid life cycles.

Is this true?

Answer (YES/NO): NO